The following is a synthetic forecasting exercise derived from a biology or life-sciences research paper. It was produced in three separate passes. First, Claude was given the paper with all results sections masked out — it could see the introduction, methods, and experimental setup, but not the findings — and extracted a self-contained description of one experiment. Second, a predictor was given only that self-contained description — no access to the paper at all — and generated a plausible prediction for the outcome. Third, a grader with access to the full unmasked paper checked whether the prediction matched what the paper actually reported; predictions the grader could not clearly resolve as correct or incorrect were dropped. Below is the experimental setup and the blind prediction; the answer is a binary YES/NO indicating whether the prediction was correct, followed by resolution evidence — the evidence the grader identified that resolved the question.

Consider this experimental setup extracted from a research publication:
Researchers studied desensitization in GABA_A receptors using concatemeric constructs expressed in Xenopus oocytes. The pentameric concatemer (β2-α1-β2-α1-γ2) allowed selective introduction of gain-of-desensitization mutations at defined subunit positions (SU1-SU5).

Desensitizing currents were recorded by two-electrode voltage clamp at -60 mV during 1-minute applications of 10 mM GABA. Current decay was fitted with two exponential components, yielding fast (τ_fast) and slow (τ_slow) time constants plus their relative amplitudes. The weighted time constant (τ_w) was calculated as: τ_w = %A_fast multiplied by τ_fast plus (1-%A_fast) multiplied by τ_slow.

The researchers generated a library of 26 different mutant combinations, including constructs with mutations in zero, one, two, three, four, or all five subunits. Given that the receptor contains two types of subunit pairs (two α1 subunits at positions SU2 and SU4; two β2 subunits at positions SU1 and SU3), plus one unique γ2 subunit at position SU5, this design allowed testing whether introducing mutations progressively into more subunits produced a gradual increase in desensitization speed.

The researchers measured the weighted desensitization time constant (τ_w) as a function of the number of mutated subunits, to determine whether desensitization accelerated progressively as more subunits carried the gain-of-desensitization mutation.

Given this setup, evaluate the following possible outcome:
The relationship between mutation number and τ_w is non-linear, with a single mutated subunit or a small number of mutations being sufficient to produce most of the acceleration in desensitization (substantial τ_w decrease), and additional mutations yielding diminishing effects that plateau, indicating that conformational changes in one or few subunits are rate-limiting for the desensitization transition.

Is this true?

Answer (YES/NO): NO